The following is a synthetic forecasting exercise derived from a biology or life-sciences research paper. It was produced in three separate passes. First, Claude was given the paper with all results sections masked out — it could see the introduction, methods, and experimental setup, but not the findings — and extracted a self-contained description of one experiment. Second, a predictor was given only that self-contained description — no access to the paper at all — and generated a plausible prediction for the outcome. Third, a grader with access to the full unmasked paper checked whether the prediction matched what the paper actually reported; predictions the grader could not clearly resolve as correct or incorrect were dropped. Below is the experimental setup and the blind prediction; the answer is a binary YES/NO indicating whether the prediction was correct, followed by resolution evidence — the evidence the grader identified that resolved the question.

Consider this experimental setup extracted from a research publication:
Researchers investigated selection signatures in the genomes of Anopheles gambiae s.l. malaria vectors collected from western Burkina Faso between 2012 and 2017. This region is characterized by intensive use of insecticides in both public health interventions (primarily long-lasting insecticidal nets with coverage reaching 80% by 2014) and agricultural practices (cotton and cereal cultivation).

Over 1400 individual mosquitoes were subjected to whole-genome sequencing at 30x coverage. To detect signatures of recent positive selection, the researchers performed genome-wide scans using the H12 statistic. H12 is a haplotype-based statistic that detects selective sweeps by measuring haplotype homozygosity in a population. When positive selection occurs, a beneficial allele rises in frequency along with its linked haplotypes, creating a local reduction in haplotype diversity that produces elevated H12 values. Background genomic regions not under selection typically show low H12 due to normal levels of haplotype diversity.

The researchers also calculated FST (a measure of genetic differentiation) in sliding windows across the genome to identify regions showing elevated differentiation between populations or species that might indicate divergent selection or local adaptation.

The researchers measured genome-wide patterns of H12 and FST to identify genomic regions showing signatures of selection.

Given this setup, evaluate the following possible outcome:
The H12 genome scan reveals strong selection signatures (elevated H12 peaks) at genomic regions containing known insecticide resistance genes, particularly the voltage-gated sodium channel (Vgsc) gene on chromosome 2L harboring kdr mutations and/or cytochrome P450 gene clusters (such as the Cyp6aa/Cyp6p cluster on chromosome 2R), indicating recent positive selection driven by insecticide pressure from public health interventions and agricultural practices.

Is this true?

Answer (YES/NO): YES